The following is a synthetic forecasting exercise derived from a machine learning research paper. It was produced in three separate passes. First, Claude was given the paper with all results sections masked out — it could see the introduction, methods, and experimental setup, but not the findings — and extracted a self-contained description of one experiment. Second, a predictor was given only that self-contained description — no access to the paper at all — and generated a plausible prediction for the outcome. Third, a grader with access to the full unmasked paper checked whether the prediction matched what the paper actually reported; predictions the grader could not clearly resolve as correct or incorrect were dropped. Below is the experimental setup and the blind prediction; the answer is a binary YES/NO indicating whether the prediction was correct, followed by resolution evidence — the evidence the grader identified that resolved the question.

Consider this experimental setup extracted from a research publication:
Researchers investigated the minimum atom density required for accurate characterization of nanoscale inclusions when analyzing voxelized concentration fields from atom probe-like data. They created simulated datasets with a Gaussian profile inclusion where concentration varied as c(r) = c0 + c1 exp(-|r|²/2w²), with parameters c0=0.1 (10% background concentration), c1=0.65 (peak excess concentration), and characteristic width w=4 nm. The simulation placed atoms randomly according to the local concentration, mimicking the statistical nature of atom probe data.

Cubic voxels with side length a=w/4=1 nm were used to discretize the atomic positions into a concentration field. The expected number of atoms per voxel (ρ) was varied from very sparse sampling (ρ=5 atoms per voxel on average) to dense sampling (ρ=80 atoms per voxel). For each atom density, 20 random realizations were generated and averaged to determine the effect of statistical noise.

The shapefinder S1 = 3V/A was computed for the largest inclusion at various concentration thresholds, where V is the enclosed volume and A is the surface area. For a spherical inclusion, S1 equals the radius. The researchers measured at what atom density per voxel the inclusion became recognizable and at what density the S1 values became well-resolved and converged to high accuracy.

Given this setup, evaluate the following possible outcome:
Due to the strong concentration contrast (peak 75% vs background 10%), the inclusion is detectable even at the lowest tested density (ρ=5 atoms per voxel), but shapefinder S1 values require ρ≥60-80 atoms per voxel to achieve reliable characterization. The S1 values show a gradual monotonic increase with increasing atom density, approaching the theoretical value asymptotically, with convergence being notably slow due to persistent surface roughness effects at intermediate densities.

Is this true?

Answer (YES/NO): NO